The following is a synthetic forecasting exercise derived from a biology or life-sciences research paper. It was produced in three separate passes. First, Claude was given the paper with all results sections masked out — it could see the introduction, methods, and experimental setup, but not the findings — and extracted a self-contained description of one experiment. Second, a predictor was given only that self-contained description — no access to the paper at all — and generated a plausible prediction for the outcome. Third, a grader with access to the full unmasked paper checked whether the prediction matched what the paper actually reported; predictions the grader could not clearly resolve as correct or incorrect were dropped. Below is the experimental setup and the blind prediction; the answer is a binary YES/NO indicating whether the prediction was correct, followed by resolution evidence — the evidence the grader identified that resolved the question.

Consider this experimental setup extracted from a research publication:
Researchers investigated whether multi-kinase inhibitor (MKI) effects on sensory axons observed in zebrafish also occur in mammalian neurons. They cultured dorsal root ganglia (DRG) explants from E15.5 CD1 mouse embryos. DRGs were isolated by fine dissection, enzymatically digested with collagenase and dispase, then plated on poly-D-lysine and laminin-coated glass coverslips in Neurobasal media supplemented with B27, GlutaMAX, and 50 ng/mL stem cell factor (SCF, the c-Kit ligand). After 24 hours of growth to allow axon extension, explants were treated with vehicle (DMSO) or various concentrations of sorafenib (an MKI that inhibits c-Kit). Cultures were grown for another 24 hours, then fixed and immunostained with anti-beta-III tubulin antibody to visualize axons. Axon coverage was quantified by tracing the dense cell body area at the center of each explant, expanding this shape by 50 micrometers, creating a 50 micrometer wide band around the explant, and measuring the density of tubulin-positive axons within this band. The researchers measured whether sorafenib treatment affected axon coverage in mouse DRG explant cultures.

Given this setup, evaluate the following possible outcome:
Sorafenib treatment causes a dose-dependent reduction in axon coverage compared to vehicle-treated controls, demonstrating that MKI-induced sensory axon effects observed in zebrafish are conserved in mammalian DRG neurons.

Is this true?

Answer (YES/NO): NO